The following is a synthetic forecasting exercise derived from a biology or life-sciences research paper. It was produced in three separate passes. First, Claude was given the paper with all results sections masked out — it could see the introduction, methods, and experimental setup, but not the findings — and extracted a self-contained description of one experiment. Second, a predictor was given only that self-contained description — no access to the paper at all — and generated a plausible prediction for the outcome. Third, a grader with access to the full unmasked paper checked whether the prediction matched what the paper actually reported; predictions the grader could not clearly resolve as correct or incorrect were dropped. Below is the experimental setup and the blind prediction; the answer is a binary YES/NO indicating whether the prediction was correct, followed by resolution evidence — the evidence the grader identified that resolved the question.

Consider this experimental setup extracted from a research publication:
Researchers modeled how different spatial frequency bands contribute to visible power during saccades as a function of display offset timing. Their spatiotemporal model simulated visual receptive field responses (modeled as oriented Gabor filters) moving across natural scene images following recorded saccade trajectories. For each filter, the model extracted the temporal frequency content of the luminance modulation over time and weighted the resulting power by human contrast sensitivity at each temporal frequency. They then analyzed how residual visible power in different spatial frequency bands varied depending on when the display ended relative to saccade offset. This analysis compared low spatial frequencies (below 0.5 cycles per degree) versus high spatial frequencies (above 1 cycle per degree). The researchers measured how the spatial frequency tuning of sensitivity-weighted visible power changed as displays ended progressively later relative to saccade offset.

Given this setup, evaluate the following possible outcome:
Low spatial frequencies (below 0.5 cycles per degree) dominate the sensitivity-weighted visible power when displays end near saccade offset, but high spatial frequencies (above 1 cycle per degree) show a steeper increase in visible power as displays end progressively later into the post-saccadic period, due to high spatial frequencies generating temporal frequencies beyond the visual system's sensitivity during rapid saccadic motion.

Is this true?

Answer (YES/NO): YES